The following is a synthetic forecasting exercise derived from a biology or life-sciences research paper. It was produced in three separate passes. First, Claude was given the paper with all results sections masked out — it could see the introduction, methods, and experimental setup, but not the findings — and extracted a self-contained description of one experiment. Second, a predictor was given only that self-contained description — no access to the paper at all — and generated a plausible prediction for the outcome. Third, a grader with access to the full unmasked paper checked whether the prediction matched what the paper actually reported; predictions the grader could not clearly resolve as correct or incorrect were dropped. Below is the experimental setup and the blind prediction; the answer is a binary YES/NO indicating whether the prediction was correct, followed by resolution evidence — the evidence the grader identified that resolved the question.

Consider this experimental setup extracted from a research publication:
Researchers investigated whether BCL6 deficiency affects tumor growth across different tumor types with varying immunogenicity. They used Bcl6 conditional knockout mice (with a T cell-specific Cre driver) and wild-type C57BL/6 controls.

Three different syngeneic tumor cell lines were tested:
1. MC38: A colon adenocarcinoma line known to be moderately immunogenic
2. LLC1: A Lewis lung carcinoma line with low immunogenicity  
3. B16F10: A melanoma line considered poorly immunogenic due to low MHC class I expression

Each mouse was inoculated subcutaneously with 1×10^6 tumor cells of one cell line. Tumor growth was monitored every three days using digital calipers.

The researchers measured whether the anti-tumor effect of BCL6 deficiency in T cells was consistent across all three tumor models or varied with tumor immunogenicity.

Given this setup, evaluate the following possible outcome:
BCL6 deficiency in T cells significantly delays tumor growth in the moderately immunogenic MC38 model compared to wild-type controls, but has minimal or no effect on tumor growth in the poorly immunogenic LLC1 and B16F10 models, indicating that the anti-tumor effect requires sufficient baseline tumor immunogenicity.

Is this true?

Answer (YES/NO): NO